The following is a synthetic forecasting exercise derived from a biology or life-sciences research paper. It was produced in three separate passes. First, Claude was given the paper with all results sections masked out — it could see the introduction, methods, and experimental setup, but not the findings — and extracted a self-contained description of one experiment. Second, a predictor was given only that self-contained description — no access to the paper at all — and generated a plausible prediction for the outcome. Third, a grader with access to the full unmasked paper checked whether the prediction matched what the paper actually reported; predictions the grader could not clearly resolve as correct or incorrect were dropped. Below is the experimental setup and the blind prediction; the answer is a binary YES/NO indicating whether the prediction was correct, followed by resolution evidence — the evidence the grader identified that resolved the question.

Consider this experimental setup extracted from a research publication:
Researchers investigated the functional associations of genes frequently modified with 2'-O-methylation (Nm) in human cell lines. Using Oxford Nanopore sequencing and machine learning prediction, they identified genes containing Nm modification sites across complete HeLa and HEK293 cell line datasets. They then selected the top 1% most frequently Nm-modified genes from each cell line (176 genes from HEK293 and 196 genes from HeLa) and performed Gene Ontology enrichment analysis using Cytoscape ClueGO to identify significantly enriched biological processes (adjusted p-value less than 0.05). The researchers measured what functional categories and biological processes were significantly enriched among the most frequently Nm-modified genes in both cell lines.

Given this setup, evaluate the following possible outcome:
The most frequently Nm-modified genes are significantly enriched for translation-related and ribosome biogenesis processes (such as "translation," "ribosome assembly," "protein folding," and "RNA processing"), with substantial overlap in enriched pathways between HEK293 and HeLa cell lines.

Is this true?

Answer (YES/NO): NO